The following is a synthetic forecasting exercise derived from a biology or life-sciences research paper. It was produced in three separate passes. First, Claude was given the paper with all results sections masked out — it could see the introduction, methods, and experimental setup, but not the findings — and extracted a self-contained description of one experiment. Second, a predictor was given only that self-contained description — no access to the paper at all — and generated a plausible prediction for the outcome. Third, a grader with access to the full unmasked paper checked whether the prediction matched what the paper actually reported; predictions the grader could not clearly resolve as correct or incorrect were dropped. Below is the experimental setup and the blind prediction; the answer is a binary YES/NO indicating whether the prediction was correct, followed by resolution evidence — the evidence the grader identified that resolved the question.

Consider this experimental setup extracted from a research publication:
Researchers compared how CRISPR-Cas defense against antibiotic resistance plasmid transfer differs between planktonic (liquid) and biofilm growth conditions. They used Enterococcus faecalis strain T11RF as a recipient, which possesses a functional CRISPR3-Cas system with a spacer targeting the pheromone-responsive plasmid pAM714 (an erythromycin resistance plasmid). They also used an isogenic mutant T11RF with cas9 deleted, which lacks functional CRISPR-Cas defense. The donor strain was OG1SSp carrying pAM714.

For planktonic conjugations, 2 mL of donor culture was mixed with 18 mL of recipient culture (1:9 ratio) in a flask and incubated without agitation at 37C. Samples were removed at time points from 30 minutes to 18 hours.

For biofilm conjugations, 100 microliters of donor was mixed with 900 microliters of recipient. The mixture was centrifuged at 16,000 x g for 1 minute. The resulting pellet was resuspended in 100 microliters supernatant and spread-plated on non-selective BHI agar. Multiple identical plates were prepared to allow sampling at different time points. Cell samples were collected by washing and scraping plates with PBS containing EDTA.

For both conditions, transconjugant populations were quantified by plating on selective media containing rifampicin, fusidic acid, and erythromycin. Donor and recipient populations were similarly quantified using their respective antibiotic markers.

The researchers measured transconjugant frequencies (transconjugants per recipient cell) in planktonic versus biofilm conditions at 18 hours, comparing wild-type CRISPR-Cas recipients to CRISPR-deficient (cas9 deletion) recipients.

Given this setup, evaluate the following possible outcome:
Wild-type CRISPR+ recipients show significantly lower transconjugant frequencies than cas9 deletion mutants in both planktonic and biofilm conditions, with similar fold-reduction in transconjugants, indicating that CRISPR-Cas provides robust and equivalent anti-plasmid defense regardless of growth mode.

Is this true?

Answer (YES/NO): NO